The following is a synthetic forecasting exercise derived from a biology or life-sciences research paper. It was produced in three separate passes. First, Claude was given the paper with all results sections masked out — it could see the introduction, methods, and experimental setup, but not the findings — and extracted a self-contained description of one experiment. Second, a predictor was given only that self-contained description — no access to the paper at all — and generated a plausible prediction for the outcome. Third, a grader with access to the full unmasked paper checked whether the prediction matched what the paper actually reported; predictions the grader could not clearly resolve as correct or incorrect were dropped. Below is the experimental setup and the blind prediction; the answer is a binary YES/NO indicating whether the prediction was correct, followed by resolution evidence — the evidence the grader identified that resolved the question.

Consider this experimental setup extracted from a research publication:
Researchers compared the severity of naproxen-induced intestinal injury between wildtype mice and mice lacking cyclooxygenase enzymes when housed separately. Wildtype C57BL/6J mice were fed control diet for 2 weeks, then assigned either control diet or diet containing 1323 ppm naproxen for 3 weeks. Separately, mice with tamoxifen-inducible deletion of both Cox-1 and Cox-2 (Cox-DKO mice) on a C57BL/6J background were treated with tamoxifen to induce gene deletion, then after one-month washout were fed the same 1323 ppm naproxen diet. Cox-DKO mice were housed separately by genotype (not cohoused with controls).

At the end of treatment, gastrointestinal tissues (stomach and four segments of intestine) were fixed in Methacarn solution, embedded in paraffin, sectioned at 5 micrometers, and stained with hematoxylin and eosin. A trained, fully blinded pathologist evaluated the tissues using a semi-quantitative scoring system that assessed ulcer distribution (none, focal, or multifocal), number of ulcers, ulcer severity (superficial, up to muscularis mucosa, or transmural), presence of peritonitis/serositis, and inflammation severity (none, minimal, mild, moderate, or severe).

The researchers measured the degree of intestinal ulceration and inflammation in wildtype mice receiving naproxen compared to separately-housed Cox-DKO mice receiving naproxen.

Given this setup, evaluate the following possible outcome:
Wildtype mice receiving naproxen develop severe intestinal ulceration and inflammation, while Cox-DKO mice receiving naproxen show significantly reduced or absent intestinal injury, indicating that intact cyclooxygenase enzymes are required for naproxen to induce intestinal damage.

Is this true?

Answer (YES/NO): NO